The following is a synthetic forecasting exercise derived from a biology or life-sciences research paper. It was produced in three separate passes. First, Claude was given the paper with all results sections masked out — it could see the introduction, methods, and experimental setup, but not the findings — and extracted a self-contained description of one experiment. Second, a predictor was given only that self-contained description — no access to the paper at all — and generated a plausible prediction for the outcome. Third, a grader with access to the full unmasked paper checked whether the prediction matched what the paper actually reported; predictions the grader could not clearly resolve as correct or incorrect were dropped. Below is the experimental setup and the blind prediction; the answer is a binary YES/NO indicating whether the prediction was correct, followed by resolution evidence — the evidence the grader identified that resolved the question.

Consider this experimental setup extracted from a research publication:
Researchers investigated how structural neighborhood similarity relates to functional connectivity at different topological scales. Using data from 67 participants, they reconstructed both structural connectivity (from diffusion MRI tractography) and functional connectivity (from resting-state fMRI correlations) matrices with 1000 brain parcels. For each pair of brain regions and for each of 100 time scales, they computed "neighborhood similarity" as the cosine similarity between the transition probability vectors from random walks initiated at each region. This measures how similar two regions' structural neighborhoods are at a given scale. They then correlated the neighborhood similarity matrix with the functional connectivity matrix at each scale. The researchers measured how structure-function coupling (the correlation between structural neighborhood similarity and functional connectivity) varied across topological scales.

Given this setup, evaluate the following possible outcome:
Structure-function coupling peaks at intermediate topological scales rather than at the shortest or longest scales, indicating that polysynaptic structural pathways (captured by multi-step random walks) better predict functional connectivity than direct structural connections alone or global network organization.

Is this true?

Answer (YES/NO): YES